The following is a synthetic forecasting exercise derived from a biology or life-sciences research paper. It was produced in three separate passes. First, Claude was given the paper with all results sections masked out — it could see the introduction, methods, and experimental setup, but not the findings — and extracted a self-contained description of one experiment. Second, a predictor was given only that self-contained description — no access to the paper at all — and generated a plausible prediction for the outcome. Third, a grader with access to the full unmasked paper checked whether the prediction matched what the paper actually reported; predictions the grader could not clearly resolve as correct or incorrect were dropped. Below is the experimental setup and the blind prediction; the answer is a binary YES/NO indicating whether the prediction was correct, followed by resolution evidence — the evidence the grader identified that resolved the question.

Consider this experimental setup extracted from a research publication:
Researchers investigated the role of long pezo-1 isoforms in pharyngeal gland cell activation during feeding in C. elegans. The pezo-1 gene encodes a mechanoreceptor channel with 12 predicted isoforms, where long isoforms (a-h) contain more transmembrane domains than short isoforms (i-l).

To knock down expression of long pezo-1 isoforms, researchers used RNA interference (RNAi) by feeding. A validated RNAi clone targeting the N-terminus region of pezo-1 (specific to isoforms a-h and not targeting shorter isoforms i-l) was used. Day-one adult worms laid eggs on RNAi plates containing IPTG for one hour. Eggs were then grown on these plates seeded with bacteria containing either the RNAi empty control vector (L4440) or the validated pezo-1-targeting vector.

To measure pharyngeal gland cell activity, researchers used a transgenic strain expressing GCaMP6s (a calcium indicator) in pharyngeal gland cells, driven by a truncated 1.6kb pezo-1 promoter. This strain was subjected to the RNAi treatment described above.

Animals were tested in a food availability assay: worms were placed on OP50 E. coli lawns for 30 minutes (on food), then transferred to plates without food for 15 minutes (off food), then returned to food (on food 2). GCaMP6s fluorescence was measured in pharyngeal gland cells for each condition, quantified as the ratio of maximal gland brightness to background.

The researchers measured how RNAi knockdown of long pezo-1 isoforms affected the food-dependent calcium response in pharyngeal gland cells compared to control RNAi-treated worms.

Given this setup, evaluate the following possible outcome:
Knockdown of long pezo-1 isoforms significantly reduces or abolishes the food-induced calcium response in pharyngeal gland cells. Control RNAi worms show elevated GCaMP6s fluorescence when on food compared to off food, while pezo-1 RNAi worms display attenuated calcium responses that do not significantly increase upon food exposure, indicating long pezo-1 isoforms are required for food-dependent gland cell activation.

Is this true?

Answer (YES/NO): NO